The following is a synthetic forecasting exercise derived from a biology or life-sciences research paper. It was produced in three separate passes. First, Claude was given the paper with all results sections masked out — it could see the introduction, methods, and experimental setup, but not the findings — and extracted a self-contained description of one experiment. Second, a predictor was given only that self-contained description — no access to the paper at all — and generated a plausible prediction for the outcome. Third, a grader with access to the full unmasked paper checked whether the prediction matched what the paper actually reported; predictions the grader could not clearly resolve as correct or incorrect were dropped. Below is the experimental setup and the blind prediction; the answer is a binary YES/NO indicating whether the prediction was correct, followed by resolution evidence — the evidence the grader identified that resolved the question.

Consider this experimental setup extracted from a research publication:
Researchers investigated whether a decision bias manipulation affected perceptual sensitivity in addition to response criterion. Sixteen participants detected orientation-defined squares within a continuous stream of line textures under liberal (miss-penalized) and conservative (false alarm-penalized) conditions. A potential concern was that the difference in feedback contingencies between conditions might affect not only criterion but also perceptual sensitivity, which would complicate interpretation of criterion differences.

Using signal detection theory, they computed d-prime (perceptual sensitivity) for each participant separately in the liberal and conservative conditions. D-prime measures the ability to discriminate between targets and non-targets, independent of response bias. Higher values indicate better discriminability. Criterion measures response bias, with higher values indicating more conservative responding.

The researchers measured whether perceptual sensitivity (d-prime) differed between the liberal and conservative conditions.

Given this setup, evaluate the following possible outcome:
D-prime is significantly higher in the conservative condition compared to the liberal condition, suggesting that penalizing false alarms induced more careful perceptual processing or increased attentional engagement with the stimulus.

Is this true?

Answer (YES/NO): NO